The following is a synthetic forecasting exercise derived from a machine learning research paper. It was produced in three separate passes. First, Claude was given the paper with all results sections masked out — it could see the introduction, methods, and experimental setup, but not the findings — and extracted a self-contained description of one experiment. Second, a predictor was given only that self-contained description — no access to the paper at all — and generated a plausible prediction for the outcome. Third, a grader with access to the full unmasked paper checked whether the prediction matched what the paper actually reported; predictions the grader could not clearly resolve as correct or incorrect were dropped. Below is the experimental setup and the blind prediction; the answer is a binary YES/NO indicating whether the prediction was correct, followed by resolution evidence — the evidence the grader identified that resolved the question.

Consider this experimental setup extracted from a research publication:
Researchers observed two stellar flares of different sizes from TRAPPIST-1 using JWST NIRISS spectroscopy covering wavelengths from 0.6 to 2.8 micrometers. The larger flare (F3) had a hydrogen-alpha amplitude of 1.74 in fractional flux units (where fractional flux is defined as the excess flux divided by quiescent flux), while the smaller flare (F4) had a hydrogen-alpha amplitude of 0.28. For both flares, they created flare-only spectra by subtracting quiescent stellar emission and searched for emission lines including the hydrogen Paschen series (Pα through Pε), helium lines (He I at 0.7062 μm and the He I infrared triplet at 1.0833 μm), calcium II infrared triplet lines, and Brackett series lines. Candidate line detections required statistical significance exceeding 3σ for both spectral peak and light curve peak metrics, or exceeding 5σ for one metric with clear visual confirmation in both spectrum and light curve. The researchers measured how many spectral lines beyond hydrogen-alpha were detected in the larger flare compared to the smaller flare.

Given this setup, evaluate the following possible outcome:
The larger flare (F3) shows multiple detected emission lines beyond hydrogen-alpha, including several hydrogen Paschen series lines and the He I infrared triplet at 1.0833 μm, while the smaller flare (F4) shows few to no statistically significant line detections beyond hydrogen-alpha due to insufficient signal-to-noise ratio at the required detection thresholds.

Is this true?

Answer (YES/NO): NO